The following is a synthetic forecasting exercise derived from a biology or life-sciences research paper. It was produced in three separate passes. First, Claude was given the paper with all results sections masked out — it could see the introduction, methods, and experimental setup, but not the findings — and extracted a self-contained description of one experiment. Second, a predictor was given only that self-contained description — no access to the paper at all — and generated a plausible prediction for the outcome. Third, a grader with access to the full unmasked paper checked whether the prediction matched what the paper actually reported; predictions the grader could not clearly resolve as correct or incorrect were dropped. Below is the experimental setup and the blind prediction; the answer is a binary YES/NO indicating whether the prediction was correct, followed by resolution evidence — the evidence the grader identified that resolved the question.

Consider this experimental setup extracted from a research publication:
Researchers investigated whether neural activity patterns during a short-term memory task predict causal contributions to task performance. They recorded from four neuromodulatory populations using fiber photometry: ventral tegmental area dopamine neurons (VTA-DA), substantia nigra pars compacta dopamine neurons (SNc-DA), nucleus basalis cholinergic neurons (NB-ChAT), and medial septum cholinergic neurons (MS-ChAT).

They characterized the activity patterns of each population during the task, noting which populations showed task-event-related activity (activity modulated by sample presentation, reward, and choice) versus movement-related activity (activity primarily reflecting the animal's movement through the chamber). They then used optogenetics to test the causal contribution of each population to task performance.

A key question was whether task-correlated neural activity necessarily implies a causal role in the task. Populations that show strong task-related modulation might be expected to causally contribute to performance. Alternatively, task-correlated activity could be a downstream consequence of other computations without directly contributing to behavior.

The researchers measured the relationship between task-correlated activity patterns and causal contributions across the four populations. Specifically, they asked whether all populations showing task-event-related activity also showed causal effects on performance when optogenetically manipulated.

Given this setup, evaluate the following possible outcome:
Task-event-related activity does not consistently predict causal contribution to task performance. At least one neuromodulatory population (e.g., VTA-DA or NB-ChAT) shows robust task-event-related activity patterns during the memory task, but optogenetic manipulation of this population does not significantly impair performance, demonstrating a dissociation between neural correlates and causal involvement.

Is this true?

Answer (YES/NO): YES